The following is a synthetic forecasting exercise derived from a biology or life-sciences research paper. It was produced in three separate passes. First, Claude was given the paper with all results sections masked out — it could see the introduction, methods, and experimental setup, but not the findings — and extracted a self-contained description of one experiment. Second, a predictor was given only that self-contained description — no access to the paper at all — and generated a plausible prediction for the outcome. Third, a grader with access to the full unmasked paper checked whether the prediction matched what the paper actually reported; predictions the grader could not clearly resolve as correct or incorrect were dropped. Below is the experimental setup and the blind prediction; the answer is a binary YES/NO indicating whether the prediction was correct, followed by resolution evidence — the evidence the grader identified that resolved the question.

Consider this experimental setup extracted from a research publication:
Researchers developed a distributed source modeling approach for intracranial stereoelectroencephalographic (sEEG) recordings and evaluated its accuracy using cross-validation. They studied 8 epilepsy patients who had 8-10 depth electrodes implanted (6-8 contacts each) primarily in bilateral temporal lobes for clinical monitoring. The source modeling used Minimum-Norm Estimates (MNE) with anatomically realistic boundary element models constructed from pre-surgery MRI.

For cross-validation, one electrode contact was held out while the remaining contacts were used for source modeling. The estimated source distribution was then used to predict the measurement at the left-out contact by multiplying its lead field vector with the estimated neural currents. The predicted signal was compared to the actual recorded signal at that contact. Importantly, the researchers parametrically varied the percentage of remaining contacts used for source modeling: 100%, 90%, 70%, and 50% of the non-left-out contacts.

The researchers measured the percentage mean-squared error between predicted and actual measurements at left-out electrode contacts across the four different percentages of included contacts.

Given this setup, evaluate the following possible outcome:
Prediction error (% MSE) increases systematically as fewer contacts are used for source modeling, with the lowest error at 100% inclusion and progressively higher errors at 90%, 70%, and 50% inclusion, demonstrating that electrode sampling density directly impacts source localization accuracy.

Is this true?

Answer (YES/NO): NO